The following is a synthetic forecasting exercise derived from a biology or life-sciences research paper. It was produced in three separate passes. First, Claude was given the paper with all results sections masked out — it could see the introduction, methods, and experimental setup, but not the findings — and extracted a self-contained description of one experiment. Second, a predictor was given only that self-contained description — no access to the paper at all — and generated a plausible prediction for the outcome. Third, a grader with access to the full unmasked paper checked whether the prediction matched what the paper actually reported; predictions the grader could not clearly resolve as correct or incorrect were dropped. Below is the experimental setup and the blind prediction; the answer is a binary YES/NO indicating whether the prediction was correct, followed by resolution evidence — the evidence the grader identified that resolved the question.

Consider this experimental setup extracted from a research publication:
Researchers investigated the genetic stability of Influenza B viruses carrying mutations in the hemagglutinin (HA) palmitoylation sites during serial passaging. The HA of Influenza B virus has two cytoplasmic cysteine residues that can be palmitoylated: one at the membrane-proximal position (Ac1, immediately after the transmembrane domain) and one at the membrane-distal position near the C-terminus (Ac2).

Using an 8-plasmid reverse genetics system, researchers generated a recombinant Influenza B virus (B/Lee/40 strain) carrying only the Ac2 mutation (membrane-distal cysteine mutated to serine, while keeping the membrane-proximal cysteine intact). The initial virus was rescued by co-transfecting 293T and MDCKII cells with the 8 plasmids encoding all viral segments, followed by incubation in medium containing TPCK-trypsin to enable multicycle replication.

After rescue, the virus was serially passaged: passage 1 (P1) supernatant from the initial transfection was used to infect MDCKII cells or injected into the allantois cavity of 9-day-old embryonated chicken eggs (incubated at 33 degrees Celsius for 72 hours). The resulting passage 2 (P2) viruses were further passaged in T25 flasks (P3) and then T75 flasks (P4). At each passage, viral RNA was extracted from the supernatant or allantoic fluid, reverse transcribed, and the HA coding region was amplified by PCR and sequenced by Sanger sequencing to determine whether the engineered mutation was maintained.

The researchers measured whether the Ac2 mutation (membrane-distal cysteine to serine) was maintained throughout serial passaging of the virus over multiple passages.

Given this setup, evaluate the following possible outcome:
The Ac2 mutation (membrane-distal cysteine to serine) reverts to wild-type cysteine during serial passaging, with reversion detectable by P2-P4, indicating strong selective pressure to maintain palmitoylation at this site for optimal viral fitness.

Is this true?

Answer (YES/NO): NO